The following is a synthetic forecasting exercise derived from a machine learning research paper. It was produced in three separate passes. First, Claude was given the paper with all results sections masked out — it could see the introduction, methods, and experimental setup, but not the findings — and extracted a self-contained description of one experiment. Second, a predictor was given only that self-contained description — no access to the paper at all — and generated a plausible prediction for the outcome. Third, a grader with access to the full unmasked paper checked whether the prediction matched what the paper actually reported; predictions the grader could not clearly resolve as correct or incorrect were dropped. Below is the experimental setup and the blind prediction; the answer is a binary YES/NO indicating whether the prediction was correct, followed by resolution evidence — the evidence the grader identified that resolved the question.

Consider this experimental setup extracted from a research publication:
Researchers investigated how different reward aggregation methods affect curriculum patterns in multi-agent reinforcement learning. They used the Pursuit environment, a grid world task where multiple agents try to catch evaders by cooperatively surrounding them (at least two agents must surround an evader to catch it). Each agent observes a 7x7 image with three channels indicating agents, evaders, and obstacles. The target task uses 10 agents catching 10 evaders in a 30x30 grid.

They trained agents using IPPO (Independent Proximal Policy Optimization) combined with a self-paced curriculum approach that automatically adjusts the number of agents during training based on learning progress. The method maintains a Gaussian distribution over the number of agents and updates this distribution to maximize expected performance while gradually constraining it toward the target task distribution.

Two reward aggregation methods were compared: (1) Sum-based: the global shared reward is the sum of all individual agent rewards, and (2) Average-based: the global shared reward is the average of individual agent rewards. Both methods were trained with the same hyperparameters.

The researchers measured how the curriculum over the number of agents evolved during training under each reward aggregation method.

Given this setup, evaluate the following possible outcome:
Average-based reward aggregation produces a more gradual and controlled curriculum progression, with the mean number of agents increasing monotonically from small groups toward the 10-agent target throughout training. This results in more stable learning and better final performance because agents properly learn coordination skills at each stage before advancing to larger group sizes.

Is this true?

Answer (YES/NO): NO